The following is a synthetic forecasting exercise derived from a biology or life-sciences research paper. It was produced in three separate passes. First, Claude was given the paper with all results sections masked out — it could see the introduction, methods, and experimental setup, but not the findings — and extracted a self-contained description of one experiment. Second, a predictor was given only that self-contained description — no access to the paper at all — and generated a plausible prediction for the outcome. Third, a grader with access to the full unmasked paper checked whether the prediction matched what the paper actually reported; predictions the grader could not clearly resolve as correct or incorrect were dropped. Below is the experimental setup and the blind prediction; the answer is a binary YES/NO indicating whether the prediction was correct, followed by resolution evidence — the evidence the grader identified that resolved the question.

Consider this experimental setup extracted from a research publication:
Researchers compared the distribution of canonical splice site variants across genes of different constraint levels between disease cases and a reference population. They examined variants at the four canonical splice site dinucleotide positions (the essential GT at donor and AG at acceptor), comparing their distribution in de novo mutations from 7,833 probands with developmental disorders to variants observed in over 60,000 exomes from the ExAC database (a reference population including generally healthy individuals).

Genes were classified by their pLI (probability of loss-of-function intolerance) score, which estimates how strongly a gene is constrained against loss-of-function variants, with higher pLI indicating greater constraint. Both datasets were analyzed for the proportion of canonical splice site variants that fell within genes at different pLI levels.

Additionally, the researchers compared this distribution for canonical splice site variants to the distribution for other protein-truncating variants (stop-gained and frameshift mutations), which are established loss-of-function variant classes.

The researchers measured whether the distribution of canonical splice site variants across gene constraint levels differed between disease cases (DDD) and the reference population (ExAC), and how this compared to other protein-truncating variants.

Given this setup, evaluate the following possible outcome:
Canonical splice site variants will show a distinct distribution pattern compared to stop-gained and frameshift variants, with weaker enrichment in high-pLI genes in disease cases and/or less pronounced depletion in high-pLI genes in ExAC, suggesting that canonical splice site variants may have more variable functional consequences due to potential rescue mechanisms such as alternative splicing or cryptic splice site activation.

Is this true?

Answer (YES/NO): YES